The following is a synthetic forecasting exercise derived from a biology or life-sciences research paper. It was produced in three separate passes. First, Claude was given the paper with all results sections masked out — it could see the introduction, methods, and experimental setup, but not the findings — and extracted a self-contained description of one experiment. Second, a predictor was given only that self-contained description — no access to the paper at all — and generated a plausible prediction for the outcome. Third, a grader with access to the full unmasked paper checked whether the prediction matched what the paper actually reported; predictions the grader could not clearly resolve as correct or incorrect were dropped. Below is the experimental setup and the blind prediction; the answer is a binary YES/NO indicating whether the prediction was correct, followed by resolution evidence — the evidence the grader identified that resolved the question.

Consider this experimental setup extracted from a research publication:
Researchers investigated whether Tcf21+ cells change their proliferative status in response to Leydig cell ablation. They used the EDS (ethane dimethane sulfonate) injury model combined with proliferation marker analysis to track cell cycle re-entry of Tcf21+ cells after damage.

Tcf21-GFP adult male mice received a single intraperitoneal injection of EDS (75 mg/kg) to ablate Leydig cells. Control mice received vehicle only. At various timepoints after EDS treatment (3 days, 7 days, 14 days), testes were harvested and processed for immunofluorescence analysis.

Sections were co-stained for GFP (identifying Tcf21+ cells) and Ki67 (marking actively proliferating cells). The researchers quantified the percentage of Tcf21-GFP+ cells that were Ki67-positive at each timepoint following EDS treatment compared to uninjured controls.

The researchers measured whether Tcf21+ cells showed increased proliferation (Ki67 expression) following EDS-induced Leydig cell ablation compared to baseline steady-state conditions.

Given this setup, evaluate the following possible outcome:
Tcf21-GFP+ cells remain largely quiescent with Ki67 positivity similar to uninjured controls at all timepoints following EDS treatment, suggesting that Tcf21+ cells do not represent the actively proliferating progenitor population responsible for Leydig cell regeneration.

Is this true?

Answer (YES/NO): NO